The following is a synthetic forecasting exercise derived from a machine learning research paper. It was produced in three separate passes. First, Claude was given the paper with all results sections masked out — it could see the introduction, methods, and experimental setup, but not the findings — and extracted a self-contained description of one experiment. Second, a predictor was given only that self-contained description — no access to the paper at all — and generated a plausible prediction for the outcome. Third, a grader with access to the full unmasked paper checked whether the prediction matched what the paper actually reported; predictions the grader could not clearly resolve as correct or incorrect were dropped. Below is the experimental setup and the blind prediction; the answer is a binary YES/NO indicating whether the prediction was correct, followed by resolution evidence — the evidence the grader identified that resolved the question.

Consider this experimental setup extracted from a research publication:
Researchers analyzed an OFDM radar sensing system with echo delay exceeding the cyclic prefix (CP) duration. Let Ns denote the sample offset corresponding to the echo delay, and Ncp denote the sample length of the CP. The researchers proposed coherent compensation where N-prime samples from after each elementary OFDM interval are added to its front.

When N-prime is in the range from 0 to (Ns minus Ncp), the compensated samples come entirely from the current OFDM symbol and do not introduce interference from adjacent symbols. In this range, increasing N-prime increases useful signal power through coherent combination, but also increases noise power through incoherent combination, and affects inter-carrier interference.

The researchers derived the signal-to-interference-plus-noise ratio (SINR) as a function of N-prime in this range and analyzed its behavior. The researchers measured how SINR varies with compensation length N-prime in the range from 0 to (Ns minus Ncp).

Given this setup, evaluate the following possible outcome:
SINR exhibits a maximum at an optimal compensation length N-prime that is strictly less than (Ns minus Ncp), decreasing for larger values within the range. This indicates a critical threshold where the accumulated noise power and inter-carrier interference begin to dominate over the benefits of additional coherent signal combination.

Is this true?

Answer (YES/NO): NO